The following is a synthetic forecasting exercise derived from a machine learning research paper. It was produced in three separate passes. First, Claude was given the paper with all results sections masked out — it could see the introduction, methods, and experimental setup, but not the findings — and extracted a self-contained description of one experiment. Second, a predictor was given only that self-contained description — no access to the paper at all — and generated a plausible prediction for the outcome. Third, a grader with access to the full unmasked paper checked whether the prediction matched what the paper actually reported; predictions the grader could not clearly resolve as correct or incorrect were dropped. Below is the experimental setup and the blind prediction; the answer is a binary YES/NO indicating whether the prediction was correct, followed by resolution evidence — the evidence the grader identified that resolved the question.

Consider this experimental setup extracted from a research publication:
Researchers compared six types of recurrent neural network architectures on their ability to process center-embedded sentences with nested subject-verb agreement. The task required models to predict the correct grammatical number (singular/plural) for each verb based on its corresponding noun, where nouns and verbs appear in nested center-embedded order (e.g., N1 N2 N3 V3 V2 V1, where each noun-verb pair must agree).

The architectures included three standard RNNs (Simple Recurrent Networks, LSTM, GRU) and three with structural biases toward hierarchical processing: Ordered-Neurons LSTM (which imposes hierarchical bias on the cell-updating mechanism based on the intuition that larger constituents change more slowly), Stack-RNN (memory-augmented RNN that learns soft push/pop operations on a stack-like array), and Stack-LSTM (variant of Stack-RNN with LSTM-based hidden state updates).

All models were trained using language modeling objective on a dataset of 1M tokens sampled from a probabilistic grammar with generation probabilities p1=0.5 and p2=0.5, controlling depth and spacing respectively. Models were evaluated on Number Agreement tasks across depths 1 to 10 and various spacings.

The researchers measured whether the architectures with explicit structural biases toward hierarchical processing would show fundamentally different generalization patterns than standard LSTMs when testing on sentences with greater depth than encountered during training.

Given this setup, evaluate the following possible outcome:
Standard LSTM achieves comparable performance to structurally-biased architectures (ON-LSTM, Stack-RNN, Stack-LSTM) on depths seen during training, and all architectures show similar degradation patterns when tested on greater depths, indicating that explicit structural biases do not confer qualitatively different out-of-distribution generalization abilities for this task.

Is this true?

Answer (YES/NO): YES